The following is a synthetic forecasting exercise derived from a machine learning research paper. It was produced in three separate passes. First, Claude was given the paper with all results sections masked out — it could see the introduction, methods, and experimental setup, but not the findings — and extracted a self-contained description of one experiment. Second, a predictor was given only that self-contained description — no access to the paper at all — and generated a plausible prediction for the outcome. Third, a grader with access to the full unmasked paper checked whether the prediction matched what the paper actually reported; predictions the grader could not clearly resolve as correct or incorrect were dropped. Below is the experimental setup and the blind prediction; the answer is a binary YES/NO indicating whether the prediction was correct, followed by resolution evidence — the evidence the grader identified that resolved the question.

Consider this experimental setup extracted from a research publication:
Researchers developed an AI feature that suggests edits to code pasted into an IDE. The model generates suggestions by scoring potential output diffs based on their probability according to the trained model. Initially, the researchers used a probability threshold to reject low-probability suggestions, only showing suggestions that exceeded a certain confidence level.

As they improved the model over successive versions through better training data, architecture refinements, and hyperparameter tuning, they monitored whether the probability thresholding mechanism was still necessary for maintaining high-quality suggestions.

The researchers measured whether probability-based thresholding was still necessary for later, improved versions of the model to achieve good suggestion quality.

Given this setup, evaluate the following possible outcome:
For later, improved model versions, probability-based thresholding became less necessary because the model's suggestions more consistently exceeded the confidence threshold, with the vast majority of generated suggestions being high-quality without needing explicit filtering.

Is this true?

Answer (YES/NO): YES